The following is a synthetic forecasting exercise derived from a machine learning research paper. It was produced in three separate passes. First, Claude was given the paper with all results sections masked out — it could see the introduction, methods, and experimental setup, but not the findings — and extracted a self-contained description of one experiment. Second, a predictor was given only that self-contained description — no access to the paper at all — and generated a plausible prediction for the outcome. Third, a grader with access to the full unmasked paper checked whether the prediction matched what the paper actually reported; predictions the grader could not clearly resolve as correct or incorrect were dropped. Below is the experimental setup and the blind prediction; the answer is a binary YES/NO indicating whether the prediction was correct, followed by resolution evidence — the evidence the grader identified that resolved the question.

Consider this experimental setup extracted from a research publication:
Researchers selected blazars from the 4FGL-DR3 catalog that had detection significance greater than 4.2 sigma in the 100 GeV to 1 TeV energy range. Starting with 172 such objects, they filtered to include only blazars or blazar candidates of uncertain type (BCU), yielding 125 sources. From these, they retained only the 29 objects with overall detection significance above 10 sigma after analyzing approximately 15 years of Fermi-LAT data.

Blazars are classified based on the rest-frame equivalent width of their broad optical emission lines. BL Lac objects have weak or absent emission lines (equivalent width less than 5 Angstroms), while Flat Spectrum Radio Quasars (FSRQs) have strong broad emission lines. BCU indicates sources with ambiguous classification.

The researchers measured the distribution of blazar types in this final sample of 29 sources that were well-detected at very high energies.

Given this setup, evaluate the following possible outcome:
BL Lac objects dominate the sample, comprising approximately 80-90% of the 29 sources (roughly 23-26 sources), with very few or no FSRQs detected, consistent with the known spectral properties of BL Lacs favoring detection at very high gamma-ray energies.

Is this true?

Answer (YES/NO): NO